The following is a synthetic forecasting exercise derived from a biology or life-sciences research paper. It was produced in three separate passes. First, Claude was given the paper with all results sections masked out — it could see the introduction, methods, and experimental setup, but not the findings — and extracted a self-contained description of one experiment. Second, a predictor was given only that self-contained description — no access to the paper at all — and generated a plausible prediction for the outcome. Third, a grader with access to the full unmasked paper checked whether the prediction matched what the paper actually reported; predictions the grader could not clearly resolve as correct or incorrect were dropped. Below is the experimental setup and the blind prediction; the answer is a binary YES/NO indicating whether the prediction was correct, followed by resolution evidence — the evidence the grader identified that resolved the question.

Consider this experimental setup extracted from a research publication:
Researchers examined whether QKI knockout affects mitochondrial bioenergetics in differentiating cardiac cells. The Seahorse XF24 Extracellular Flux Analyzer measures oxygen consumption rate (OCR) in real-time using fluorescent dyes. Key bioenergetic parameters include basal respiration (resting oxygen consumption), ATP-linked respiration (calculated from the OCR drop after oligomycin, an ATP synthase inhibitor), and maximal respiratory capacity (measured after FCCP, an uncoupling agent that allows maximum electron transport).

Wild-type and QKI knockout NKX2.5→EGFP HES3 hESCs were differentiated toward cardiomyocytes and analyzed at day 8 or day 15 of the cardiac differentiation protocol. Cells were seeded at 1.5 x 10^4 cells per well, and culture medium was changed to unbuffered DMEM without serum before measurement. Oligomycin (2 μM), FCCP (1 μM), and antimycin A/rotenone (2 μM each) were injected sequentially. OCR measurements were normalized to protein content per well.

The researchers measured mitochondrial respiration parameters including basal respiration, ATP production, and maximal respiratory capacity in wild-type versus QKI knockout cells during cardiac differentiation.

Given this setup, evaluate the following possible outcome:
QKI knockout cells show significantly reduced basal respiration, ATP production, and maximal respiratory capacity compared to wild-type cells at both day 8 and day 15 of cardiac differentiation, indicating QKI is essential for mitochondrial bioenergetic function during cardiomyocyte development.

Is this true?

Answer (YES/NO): YES